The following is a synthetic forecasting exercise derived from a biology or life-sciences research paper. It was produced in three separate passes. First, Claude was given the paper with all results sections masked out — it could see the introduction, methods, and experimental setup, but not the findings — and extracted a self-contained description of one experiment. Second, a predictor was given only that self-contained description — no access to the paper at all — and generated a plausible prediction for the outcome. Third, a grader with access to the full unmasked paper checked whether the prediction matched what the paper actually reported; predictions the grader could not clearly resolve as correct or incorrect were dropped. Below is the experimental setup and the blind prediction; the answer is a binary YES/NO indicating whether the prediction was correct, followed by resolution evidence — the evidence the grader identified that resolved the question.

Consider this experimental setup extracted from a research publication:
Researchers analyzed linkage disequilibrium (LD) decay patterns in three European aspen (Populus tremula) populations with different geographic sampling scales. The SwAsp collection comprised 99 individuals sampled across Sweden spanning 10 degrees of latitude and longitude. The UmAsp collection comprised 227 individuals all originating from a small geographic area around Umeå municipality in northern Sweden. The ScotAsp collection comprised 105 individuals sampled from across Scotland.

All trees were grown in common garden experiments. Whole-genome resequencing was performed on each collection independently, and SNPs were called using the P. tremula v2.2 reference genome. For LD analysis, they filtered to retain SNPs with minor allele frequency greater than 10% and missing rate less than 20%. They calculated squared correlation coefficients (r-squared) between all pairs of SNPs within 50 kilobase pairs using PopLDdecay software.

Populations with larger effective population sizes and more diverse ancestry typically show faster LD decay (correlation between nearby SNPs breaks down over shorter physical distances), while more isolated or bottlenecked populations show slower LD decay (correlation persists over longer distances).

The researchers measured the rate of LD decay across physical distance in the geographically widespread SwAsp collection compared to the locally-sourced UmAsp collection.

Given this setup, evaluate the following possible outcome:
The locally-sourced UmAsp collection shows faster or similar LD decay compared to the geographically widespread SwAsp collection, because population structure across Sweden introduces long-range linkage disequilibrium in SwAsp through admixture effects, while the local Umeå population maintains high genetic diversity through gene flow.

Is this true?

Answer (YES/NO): YES